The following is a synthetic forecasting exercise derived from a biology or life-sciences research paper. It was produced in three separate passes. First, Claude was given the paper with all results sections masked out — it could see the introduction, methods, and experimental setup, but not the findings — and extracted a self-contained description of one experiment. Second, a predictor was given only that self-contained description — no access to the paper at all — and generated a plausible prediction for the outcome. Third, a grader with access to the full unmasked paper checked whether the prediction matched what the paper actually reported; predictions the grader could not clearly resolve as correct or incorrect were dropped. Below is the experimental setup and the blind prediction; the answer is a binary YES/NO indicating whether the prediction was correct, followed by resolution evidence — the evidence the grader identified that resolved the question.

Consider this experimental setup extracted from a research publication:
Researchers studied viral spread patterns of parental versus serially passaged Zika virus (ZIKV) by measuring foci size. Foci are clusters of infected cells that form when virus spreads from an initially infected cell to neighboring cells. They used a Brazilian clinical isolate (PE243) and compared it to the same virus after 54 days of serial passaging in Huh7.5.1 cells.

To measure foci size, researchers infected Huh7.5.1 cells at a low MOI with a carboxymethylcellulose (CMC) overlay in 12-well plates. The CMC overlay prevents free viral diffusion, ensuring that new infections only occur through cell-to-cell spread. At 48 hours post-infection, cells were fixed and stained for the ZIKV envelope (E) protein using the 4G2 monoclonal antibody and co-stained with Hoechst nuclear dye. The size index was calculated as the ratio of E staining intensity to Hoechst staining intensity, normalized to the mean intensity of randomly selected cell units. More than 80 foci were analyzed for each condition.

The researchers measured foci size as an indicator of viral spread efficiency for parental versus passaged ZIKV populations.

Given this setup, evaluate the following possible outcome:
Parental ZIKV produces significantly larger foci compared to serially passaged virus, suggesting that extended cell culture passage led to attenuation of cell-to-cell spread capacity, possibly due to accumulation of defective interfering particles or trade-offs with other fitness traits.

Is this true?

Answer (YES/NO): NO